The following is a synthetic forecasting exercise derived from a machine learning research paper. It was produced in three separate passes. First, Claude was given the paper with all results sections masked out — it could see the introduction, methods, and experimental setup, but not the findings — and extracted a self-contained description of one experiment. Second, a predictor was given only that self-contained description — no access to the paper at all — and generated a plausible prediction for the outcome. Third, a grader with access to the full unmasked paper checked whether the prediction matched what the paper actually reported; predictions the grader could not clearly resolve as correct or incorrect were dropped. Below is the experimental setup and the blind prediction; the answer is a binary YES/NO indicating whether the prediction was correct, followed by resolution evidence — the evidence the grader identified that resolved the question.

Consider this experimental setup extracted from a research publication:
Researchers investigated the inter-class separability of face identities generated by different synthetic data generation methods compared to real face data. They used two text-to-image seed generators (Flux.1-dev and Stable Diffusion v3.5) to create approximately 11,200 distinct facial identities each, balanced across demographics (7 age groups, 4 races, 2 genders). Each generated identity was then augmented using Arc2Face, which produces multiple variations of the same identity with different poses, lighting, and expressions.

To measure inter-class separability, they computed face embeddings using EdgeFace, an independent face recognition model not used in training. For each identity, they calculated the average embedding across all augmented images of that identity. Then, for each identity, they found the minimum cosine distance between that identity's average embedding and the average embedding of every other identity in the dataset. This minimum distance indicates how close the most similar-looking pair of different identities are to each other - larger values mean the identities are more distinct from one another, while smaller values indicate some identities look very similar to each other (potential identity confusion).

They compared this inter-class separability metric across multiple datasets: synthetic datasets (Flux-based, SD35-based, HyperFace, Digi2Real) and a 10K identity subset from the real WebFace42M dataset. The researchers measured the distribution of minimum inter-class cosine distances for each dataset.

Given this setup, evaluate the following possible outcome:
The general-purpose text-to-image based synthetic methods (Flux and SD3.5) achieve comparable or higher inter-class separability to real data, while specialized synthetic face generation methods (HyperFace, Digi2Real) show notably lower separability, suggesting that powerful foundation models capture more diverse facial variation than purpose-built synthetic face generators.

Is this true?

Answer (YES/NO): NO